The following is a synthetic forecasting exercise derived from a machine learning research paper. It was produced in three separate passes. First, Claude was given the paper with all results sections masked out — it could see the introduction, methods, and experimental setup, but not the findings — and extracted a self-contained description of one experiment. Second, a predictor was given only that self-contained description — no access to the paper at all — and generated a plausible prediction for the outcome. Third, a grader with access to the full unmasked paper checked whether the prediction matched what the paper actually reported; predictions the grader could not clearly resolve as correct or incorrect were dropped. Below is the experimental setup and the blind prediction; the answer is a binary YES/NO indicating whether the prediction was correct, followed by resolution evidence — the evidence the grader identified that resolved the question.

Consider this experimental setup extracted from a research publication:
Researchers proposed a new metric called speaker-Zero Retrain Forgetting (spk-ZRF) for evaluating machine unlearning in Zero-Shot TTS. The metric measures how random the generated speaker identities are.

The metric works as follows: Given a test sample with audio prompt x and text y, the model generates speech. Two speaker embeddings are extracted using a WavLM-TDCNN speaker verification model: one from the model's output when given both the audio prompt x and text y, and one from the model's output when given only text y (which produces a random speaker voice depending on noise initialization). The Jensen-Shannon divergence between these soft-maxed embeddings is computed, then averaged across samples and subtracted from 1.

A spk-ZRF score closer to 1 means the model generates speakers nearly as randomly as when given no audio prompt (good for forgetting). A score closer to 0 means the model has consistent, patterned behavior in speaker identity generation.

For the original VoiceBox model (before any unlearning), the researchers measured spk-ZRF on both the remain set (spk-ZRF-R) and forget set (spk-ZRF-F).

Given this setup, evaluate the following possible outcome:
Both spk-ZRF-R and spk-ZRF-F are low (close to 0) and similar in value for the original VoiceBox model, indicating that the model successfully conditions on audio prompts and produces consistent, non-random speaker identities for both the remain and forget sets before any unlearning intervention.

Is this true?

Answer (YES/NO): NO